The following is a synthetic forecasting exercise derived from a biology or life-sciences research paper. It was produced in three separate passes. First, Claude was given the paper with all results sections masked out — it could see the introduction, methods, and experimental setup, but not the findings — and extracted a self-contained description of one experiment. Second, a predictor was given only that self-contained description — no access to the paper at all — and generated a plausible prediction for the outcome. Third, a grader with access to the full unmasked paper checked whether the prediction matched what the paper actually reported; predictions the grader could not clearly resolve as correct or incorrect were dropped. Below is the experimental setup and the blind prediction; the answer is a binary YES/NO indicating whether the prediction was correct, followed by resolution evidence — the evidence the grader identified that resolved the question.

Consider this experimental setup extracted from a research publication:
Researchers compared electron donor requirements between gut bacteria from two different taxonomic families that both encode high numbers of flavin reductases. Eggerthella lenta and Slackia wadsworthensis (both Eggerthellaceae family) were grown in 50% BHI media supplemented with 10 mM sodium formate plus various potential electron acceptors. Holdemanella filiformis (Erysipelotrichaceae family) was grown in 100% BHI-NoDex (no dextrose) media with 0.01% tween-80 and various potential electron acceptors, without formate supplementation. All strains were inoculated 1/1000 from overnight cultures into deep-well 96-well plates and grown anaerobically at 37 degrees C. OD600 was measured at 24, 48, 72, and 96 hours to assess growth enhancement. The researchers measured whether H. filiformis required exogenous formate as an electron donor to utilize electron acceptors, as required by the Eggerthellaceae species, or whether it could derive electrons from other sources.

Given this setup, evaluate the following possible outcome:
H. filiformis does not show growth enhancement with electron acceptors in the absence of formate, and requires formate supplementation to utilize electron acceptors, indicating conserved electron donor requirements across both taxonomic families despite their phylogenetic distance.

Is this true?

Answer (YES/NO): NO